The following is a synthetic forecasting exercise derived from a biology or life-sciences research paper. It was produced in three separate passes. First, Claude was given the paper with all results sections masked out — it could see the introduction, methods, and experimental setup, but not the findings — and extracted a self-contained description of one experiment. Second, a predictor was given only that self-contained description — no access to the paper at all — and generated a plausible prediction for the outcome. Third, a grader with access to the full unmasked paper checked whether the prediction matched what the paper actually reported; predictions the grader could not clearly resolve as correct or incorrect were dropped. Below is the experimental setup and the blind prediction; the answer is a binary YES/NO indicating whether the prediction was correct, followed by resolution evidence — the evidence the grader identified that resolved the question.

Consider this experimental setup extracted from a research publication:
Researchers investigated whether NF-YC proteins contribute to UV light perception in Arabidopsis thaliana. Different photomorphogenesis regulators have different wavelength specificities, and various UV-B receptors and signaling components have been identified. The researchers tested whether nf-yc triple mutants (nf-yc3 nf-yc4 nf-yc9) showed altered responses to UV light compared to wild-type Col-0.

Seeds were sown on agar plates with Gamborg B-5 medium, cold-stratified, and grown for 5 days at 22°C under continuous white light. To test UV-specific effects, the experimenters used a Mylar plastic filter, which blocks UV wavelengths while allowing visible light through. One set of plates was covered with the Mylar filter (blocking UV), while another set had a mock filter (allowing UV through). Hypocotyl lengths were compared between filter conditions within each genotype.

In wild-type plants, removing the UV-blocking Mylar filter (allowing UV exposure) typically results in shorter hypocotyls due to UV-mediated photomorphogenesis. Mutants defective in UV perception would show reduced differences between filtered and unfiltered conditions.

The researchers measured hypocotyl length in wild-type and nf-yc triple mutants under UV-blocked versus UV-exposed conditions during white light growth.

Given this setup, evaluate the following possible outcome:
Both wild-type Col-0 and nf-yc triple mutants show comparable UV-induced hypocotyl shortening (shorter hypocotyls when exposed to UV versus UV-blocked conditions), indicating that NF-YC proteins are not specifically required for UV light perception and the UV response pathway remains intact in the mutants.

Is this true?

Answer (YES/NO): NO